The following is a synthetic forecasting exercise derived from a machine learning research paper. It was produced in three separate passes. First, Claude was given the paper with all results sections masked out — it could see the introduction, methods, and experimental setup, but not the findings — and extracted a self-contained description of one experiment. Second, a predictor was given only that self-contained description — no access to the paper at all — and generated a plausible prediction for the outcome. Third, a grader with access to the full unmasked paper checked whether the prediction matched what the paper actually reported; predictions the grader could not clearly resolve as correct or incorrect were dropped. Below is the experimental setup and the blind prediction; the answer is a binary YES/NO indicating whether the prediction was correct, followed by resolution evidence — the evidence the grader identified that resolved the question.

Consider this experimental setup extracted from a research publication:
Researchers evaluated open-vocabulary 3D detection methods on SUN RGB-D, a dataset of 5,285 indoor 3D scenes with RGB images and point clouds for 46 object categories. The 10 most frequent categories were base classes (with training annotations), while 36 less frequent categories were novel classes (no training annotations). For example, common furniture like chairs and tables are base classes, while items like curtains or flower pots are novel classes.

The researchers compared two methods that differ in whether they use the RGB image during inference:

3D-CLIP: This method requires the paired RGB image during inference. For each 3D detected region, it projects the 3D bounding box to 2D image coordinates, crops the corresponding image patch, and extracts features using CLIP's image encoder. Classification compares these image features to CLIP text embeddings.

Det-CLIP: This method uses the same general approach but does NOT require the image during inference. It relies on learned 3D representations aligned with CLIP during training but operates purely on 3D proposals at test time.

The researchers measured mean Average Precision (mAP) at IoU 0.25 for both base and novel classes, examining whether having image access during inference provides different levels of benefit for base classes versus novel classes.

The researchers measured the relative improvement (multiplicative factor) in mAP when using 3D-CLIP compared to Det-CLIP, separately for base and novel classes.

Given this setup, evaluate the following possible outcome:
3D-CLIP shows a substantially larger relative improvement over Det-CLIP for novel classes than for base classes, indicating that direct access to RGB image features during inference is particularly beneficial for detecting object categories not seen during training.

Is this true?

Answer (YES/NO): YES